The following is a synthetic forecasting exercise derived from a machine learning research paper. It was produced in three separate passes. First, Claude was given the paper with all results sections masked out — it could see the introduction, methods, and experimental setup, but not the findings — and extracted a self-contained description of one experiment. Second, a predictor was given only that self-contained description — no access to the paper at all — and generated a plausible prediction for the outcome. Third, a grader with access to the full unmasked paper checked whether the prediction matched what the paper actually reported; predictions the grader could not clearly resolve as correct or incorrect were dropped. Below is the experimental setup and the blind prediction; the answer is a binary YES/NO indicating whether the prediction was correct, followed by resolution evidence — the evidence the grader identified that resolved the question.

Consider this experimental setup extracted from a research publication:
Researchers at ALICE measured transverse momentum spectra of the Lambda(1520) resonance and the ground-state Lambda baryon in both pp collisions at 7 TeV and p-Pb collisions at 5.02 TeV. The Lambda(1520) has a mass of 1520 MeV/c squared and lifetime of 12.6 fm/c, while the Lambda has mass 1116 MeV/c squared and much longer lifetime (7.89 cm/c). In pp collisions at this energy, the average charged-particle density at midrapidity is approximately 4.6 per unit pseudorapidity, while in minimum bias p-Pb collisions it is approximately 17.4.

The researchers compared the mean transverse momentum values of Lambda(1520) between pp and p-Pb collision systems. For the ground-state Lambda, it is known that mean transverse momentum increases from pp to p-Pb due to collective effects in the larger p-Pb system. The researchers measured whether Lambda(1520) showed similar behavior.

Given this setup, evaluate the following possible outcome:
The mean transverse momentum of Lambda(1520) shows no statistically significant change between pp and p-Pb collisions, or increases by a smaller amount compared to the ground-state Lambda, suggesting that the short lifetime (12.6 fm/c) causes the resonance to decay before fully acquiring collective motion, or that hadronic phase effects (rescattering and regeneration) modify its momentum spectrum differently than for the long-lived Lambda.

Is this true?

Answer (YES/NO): NO